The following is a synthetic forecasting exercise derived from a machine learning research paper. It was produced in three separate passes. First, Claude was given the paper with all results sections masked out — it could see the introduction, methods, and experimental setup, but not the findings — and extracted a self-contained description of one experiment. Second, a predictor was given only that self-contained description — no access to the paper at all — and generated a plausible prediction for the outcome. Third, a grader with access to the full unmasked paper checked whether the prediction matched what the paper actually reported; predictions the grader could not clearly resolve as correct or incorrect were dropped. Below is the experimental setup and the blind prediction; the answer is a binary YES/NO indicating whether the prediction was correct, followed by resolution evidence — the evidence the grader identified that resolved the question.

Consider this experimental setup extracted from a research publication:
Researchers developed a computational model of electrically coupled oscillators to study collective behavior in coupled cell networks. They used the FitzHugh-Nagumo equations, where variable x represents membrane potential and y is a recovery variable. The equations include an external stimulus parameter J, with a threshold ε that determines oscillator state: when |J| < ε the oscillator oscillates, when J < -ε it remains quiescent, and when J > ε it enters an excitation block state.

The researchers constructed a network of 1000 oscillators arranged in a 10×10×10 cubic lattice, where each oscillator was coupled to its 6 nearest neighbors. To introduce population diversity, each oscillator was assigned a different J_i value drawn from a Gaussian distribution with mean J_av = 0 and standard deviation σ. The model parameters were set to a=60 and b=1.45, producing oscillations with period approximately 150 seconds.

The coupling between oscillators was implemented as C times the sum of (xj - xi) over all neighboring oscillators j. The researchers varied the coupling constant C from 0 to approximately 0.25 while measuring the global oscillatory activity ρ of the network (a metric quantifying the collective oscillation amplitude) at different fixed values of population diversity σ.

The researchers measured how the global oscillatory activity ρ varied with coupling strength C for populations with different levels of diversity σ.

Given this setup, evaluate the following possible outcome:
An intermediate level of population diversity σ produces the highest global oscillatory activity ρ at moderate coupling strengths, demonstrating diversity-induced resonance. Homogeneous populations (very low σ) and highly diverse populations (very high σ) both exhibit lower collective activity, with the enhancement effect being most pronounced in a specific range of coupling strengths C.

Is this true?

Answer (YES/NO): YES